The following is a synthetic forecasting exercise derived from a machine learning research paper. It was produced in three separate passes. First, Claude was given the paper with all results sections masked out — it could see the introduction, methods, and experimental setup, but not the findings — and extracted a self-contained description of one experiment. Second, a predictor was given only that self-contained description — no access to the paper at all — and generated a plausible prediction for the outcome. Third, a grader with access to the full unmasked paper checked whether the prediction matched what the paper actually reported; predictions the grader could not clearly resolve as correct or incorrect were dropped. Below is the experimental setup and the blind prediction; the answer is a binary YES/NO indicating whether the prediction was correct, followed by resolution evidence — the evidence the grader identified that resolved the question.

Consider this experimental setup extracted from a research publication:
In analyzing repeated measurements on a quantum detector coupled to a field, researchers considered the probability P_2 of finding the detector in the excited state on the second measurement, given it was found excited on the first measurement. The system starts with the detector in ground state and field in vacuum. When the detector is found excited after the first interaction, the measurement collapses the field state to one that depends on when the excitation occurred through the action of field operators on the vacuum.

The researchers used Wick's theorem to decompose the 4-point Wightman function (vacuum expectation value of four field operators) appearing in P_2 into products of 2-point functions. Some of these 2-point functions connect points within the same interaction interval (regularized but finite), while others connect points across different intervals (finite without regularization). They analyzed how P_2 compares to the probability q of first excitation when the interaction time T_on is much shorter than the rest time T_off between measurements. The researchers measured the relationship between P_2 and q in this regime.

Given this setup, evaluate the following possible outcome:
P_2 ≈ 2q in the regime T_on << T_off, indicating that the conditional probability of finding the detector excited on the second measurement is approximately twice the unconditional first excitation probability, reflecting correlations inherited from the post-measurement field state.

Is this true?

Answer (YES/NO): NO